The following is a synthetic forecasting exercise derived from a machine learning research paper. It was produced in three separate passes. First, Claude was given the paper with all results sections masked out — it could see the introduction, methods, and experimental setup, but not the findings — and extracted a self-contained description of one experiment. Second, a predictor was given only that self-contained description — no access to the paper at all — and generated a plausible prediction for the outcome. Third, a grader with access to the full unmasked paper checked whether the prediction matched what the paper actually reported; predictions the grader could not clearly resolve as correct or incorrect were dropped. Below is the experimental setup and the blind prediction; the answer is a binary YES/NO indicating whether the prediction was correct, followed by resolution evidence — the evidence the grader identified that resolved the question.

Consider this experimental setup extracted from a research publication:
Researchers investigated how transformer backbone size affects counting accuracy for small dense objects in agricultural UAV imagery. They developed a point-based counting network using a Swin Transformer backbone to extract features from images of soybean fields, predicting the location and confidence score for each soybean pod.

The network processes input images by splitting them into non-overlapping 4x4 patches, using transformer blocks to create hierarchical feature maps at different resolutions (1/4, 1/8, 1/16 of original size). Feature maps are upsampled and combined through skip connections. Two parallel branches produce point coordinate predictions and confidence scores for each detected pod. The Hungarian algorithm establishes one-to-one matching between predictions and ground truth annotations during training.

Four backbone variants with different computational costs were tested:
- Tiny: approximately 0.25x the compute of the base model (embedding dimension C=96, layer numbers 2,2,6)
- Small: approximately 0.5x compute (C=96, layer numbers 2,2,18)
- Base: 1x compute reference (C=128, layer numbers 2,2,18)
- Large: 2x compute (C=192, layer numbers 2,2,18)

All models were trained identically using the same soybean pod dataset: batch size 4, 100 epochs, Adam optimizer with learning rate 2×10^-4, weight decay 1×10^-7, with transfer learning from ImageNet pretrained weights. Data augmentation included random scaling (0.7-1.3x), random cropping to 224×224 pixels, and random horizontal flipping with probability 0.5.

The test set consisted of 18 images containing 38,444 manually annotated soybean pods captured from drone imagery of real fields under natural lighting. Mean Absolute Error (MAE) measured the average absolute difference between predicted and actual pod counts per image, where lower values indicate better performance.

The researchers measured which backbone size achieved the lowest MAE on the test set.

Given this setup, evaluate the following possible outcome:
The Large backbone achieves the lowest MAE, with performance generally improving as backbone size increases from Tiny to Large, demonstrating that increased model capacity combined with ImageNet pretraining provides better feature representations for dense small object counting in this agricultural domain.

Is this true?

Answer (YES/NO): NO